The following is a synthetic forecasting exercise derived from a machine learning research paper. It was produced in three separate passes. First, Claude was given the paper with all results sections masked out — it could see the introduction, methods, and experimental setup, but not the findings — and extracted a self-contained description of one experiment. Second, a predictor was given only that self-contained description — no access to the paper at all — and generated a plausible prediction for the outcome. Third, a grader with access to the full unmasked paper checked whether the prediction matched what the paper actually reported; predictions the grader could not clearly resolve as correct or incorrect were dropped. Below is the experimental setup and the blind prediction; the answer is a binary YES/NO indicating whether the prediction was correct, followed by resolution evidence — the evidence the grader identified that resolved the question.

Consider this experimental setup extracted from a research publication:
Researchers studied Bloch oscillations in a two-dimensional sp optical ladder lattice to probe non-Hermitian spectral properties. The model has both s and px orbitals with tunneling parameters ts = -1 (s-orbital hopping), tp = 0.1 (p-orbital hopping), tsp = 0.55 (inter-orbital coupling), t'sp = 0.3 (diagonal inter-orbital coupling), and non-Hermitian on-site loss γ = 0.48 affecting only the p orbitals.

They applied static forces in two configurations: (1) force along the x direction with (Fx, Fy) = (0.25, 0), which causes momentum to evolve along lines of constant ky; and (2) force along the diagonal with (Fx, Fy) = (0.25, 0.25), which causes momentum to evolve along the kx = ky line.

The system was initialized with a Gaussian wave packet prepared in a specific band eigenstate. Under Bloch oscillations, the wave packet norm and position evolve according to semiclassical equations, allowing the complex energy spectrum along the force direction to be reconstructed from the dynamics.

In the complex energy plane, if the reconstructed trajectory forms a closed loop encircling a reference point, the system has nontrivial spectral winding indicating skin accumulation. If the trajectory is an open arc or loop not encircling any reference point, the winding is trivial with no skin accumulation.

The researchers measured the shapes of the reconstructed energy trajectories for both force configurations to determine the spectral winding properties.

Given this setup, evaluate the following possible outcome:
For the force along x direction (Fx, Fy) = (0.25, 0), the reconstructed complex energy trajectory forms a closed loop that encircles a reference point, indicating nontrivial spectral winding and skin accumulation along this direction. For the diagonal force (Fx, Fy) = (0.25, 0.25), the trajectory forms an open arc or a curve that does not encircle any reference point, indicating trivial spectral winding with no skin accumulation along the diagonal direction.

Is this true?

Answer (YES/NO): NO